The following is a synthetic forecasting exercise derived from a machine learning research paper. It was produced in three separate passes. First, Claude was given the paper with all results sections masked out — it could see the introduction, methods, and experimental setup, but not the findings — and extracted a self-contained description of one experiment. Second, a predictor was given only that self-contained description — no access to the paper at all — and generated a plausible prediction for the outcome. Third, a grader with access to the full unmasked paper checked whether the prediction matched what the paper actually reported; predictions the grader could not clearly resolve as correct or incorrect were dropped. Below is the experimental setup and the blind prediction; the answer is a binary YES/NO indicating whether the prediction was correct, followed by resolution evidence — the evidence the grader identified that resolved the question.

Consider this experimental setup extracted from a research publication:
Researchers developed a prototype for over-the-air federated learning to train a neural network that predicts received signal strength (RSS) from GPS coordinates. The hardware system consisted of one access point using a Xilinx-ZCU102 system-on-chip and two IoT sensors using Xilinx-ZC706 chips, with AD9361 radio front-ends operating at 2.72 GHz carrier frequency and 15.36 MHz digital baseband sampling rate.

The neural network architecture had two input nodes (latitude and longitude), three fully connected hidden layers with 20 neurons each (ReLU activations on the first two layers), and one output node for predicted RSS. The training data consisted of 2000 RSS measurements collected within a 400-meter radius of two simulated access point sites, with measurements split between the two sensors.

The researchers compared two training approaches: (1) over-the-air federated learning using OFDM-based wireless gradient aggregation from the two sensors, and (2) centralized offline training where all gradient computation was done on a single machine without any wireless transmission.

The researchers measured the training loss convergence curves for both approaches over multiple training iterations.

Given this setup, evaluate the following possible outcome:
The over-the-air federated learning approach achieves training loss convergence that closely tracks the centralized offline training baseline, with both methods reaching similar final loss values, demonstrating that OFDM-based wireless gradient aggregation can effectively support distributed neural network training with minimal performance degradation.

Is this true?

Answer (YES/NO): YES